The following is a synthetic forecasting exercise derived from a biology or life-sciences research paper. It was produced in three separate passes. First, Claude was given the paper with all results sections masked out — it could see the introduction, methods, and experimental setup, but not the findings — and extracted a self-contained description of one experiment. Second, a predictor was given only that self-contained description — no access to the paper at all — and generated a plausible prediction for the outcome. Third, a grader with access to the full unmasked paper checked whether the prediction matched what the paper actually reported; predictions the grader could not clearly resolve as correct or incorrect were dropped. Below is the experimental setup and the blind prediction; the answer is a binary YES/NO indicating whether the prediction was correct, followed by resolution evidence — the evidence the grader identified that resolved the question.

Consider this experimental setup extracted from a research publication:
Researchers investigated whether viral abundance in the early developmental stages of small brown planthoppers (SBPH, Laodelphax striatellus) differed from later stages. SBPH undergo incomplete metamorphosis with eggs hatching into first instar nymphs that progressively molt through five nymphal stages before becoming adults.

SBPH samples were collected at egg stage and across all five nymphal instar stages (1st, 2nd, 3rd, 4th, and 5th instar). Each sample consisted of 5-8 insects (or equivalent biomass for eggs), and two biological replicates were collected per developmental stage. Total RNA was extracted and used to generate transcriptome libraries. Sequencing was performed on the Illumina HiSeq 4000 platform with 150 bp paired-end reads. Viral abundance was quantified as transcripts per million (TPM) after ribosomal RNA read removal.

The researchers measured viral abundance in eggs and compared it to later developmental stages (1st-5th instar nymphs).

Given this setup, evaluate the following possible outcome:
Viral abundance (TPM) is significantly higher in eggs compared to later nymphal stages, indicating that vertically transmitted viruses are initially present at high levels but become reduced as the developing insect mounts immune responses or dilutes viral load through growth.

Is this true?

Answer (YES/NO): NO